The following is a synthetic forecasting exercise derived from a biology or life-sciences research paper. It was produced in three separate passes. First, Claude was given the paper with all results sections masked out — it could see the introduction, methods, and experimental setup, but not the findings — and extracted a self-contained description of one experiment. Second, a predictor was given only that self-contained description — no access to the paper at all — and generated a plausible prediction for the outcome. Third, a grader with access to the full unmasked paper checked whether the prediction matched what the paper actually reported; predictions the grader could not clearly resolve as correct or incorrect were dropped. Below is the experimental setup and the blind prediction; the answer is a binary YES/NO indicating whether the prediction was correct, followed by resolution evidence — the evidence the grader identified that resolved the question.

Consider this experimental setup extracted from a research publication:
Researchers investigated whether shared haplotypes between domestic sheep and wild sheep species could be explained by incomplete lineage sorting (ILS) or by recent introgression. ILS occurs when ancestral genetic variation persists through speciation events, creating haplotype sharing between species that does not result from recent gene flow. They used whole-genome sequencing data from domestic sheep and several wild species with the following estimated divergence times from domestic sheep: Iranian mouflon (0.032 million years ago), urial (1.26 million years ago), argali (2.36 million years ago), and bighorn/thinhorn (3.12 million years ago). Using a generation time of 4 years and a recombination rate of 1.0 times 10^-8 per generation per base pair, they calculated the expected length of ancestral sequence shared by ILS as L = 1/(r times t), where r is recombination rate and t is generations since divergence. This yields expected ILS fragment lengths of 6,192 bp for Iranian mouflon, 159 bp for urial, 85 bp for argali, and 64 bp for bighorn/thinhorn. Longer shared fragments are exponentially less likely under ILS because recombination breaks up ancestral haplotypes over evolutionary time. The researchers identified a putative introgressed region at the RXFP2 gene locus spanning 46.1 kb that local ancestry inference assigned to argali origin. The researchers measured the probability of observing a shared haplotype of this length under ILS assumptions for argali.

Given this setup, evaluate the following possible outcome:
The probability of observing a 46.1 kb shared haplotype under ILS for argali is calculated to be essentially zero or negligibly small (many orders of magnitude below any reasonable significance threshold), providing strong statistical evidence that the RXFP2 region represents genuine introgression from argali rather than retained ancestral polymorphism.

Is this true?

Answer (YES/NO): NO